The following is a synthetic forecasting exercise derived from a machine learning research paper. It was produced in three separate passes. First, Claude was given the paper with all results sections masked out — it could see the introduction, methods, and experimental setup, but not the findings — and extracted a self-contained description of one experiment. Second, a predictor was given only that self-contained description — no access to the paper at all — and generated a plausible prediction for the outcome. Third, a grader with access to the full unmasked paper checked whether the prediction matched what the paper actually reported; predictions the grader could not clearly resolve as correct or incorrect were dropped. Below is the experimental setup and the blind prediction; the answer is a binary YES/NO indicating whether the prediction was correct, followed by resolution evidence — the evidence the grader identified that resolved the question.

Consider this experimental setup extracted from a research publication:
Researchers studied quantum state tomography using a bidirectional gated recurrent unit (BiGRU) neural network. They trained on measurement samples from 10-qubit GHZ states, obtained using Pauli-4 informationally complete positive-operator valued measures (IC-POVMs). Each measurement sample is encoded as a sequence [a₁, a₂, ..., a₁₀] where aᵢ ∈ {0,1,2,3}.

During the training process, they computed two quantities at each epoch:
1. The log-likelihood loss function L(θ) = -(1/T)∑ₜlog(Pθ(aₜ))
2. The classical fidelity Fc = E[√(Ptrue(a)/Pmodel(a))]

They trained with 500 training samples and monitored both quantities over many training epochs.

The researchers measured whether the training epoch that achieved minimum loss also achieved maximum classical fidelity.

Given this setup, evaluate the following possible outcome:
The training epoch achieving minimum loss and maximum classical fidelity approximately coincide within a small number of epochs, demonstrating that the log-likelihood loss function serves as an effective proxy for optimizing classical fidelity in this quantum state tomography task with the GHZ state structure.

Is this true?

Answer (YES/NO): NO